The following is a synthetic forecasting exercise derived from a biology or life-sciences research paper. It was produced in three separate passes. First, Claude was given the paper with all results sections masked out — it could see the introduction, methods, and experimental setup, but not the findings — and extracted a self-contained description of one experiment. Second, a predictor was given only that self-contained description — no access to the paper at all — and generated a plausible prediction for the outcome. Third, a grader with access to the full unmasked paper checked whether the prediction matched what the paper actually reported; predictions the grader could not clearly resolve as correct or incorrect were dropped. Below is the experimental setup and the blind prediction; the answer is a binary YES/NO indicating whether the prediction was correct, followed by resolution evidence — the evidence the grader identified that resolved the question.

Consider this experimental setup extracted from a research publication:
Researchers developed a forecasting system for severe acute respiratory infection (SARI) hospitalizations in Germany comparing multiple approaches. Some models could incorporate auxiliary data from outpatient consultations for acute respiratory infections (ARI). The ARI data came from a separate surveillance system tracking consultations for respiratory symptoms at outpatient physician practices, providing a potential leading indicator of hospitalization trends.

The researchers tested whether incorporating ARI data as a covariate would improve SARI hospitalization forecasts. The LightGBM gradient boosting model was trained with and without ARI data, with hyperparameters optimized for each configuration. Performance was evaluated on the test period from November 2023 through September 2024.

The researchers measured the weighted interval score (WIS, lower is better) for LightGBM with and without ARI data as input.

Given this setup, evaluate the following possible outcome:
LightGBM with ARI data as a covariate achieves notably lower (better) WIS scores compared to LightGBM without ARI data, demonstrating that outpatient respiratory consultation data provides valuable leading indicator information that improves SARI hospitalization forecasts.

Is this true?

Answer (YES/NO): NO